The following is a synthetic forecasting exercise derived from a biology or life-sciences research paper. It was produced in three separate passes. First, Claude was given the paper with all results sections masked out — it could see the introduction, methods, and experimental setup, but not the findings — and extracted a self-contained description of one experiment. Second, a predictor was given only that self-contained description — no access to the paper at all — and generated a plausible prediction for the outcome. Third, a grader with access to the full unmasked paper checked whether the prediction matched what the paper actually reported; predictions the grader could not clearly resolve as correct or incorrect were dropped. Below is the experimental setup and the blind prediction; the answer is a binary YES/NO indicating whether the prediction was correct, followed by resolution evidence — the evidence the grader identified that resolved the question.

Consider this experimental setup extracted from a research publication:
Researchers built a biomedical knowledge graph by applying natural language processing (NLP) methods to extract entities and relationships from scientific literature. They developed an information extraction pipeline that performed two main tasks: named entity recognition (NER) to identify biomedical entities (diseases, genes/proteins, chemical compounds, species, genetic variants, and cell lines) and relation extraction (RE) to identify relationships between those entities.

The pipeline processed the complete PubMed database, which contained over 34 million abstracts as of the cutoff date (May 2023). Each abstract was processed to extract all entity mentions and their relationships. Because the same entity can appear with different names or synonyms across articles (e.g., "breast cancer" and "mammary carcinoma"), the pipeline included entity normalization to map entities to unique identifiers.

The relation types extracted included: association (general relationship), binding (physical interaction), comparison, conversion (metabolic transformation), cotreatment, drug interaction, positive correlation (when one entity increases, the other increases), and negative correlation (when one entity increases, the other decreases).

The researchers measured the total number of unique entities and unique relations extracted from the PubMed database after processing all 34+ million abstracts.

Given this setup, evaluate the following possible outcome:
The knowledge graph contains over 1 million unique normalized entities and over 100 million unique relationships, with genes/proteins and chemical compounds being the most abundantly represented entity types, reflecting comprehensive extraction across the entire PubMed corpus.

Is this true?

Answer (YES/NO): NO